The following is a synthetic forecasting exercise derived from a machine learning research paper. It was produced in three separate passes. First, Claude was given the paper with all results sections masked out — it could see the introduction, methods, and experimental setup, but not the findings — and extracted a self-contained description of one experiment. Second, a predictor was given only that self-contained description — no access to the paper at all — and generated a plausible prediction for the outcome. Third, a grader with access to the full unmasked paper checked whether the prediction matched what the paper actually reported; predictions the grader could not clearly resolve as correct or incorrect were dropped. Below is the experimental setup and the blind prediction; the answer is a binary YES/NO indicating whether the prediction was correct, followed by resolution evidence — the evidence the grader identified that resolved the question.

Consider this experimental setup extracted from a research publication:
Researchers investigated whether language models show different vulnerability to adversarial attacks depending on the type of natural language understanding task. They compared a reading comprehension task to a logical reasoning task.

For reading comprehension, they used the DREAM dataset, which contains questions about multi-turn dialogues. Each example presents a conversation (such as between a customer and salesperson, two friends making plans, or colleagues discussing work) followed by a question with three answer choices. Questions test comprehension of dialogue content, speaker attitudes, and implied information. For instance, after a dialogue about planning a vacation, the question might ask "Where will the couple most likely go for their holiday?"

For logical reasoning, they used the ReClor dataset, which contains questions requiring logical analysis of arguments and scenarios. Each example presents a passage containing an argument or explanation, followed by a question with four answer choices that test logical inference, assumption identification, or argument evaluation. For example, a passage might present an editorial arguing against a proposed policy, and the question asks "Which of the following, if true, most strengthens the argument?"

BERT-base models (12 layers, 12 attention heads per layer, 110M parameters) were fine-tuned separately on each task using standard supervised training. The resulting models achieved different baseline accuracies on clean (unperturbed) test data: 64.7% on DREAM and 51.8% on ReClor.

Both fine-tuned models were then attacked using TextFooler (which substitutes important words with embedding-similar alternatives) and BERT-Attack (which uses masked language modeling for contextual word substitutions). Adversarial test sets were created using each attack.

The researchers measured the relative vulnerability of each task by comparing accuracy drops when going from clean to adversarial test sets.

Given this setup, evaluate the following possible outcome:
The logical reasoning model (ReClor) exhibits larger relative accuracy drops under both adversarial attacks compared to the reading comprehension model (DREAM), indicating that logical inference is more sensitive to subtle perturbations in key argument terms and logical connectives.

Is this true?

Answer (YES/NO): YES